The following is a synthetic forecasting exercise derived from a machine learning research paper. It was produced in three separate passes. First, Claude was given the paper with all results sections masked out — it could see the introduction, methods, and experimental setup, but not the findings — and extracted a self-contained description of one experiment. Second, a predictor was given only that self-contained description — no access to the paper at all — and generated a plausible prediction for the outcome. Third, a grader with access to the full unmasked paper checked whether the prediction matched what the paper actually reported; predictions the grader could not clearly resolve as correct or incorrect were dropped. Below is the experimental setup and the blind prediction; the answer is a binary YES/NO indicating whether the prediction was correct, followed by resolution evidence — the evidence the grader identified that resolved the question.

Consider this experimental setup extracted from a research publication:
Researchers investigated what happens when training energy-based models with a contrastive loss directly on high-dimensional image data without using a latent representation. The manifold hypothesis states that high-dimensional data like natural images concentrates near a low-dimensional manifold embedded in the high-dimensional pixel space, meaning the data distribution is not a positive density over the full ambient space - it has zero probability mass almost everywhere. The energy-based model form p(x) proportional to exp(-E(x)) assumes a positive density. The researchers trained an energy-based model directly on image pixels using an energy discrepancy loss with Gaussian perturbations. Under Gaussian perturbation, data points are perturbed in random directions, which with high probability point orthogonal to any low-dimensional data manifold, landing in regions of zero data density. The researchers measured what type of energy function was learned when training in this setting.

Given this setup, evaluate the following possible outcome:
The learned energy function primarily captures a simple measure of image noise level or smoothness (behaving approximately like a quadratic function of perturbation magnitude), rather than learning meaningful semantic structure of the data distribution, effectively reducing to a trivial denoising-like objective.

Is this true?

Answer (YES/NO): NO